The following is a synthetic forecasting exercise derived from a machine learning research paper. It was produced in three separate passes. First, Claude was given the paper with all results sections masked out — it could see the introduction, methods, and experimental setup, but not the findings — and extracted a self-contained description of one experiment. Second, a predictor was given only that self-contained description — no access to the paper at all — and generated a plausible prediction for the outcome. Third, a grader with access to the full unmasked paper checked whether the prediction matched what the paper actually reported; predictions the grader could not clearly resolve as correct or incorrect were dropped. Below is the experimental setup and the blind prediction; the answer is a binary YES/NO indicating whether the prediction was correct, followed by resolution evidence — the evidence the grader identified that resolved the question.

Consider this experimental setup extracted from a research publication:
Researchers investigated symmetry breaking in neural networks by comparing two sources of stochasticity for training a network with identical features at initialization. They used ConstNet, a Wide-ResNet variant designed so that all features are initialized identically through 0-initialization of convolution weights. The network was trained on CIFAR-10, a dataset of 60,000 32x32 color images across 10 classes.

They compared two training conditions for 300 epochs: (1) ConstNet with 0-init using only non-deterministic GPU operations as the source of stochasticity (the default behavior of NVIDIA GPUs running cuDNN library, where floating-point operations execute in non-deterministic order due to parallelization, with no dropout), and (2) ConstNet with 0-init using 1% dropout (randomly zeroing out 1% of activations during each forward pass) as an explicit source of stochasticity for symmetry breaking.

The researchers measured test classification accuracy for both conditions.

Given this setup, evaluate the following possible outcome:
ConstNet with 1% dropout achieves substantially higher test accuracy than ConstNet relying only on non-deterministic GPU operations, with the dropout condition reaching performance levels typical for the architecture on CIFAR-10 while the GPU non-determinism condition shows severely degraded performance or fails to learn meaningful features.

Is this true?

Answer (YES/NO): NO